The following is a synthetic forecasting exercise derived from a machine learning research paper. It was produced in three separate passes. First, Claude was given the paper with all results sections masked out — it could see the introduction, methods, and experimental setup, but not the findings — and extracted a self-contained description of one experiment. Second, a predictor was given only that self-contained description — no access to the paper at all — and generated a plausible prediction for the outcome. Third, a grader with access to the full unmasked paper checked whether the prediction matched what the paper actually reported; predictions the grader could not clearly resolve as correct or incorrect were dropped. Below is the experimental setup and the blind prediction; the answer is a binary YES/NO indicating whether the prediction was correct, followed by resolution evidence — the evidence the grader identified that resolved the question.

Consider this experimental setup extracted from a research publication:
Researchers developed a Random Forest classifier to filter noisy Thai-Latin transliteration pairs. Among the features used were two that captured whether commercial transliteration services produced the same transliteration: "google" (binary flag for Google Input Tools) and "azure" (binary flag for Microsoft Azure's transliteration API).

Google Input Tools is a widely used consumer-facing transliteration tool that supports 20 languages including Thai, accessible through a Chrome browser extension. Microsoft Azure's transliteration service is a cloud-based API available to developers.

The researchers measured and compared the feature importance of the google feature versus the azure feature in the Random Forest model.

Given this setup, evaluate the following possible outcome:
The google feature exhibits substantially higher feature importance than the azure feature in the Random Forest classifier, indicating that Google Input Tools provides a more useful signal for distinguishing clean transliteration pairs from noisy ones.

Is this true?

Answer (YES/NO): YES